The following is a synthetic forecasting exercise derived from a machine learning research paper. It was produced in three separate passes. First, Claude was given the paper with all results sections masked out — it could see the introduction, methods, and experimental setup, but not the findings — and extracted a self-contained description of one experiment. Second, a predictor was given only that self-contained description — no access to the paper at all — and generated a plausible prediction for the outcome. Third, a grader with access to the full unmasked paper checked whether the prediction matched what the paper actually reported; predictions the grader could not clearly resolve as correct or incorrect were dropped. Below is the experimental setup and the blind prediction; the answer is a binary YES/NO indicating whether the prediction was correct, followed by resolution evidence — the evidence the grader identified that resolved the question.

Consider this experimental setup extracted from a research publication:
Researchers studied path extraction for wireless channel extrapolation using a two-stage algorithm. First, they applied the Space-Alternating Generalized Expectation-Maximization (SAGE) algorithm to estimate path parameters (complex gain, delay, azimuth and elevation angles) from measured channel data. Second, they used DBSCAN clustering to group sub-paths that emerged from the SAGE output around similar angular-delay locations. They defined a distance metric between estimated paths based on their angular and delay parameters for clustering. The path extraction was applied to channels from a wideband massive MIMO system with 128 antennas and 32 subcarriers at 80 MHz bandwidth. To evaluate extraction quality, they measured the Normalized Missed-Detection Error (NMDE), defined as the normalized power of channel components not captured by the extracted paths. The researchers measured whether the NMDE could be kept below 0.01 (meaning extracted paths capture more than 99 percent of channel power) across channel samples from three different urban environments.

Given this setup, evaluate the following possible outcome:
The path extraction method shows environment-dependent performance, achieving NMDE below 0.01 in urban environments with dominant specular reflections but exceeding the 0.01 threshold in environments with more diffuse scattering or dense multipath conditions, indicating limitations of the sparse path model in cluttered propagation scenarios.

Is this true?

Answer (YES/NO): NO